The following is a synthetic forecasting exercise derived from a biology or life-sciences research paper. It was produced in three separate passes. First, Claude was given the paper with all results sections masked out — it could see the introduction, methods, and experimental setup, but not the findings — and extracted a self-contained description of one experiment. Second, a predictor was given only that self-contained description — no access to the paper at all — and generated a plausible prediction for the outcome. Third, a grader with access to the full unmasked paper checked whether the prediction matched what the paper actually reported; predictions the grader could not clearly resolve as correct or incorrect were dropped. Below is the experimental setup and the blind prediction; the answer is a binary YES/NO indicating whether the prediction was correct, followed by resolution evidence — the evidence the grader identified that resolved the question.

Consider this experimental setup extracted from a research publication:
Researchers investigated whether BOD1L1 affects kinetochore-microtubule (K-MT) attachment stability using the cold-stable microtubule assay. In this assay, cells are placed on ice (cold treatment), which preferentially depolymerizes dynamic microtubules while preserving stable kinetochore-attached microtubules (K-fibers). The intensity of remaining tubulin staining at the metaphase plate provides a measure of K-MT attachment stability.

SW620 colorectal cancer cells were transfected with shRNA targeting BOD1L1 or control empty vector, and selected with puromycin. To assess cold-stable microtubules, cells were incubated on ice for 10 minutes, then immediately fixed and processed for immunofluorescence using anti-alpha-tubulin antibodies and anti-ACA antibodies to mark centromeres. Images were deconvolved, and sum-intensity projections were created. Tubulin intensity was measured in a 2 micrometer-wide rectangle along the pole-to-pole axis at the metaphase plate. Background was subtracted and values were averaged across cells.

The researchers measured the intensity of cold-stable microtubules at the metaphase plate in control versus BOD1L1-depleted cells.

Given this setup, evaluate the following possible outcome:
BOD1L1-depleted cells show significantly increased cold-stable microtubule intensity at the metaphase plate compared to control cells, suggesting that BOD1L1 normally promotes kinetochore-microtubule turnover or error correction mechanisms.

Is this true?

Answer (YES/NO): YES